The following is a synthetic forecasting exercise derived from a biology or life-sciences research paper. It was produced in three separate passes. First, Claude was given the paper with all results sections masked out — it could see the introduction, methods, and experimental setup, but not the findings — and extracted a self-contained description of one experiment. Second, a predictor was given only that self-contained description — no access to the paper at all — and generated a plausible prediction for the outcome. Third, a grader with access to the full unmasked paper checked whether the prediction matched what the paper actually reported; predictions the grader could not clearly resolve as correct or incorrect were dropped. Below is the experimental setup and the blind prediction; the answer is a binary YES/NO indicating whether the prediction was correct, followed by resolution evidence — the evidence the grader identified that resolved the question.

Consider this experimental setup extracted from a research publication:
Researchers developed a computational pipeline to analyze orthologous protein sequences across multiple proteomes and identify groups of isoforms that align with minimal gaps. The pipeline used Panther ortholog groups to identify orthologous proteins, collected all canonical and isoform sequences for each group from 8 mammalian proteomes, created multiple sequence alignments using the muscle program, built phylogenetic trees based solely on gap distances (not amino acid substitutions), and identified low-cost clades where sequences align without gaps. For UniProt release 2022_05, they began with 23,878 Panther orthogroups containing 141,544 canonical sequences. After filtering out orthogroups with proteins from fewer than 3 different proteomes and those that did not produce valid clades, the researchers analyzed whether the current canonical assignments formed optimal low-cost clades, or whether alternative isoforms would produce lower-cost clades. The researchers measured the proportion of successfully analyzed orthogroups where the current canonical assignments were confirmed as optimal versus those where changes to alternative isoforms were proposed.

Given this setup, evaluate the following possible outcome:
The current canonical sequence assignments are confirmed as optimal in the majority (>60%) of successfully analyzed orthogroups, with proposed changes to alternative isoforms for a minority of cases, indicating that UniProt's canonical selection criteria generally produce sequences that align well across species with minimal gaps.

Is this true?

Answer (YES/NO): YES